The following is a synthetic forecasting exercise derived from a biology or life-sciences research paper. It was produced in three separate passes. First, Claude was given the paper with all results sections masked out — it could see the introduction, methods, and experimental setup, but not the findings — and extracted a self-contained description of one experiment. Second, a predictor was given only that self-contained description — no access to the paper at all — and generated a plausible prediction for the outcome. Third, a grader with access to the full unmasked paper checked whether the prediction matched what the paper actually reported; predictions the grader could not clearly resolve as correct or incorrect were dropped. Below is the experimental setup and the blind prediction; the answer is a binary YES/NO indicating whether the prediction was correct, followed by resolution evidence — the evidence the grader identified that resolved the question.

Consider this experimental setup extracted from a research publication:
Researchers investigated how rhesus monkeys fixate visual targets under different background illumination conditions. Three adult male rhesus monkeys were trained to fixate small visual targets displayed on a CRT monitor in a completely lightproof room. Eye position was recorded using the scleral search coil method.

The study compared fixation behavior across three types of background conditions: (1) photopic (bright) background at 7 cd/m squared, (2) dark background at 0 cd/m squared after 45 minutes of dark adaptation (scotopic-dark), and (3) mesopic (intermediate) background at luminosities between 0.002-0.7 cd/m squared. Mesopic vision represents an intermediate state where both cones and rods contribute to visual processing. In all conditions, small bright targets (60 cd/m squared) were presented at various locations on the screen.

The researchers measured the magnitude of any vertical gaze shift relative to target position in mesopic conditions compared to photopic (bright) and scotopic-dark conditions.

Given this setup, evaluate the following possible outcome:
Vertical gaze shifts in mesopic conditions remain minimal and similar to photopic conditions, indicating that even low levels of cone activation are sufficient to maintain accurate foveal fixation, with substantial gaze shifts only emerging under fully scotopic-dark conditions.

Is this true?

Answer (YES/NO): NO